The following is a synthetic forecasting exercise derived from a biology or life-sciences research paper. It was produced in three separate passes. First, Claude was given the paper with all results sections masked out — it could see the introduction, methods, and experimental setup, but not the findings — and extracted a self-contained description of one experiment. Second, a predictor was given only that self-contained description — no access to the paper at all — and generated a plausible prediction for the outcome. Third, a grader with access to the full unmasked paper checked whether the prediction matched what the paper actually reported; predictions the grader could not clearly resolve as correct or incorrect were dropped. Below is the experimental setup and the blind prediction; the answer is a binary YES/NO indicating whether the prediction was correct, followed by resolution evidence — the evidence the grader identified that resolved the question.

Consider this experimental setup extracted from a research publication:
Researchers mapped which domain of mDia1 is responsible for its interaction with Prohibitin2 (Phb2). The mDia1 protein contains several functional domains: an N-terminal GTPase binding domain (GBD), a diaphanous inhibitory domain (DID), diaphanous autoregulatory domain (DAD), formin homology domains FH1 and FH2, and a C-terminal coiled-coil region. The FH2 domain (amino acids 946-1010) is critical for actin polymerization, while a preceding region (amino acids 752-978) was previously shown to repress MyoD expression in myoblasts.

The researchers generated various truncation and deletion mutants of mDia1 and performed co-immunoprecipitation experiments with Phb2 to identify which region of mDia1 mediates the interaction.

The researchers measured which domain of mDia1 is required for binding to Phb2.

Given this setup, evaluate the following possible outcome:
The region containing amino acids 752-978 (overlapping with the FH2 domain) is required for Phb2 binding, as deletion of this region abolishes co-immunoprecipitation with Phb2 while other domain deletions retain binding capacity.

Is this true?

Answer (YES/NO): YES